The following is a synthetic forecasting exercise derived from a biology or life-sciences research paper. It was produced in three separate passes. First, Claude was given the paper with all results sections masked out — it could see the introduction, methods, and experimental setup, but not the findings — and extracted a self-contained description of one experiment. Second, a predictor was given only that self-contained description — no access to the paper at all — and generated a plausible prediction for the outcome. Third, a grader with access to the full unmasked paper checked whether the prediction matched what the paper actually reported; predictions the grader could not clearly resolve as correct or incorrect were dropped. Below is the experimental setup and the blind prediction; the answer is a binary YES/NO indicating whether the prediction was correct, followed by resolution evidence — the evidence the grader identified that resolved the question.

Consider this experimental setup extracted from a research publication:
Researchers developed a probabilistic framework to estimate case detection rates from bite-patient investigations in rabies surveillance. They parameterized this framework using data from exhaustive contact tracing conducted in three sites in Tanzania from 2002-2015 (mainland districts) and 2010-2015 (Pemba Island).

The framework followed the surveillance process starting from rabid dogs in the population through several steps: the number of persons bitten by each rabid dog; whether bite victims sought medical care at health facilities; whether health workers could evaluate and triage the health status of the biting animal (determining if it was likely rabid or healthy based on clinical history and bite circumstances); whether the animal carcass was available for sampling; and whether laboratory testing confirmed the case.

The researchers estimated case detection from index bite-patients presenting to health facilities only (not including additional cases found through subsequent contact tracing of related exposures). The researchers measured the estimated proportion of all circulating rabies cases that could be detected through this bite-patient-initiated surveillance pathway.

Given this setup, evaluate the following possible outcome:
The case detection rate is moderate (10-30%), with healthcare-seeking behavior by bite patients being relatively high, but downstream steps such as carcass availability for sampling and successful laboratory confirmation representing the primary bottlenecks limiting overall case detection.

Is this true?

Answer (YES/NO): NO